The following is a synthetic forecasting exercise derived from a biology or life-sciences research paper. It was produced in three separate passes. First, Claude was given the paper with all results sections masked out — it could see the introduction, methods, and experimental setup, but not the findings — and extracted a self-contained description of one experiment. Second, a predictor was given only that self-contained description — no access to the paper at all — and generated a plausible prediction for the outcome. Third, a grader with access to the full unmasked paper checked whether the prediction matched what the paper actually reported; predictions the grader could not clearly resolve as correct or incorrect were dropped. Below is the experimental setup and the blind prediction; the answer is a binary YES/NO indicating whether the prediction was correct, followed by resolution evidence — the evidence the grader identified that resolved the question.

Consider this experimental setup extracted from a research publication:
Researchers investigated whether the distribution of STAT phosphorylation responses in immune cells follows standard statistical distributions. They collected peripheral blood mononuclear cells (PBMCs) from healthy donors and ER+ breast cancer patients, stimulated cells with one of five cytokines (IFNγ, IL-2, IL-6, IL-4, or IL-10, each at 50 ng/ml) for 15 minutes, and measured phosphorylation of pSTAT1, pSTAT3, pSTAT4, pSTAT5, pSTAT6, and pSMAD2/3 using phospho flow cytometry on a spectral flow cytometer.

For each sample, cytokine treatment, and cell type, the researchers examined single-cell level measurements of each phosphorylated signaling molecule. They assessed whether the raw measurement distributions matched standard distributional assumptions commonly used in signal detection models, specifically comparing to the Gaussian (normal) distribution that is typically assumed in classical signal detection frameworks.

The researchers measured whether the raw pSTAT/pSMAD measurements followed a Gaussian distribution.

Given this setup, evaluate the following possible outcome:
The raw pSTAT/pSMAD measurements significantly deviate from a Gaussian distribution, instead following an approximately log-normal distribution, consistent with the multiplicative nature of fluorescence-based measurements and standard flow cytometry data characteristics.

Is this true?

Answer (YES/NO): YES